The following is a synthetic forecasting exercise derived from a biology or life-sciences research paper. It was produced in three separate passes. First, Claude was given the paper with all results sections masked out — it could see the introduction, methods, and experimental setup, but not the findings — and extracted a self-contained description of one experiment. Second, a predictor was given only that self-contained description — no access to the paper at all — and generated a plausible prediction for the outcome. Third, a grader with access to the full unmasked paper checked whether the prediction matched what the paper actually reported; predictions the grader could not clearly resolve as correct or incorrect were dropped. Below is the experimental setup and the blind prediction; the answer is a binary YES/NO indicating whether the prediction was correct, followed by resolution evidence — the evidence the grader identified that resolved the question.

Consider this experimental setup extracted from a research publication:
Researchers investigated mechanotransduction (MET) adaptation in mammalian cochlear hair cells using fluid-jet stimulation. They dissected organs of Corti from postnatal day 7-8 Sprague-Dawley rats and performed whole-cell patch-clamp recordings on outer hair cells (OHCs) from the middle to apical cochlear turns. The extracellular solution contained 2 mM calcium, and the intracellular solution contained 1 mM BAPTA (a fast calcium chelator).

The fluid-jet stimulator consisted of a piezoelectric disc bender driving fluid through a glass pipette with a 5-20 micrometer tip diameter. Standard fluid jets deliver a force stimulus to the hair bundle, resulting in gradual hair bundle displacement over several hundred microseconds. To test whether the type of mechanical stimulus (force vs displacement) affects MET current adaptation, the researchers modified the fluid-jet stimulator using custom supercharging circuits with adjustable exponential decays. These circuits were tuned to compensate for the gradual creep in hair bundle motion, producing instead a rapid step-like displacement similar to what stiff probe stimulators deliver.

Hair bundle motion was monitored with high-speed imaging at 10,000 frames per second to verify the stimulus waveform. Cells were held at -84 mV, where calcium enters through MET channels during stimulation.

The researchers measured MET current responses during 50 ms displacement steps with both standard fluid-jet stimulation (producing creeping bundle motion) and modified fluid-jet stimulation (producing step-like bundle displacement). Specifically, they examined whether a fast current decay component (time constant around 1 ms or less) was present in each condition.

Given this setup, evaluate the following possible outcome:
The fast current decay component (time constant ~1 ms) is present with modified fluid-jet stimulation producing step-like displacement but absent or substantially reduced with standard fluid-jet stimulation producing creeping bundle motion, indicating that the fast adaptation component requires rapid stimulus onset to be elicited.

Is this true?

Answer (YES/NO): YES